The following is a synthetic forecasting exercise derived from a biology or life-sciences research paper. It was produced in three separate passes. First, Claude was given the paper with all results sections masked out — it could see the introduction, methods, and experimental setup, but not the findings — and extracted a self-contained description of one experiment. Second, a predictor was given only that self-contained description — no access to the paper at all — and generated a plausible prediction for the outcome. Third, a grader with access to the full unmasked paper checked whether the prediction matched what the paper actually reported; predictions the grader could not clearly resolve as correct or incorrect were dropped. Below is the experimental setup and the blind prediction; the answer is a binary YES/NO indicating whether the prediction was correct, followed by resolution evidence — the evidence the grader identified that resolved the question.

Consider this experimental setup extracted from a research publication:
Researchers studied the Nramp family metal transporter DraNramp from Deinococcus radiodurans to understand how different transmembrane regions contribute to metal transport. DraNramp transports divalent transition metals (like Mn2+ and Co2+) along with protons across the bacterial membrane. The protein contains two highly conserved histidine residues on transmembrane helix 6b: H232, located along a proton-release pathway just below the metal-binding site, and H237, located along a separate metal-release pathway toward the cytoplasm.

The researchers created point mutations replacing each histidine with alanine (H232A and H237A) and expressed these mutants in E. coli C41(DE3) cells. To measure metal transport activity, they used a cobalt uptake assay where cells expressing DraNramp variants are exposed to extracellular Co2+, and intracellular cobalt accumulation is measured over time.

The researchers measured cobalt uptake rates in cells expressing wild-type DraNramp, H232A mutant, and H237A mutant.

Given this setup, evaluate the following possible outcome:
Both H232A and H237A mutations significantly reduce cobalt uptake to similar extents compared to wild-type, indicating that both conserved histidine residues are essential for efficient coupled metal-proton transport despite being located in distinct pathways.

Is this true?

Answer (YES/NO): NO